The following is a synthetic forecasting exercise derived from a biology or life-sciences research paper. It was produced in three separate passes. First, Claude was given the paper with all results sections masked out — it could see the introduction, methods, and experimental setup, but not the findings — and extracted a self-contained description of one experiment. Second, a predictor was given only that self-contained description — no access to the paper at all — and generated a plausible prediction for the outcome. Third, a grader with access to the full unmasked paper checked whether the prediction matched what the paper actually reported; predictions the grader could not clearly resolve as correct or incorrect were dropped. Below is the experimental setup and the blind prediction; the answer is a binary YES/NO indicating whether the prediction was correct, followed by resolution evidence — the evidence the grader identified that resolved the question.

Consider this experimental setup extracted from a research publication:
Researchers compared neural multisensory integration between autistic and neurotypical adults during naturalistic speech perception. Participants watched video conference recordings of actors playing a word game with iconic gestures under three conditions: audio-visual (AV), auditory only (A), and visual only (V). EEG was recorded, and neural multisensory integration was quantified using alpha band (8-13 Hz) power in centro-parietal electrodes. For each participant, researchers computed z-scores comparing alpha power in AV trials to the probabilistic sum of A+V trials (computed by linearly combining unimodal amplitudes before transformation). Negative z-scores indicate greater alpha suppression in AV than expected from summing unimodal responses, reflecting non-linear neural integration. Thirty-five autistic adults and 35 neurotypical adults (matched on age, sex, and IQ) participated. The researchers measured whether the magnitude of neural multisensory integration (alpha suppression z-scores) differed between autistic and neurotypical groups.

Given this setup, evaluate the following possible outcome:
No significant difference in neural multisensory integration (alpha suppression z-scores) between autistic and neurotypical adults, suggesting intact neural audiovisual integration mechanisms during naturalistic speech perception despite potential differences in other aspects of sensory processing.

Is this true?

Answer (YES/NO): NO